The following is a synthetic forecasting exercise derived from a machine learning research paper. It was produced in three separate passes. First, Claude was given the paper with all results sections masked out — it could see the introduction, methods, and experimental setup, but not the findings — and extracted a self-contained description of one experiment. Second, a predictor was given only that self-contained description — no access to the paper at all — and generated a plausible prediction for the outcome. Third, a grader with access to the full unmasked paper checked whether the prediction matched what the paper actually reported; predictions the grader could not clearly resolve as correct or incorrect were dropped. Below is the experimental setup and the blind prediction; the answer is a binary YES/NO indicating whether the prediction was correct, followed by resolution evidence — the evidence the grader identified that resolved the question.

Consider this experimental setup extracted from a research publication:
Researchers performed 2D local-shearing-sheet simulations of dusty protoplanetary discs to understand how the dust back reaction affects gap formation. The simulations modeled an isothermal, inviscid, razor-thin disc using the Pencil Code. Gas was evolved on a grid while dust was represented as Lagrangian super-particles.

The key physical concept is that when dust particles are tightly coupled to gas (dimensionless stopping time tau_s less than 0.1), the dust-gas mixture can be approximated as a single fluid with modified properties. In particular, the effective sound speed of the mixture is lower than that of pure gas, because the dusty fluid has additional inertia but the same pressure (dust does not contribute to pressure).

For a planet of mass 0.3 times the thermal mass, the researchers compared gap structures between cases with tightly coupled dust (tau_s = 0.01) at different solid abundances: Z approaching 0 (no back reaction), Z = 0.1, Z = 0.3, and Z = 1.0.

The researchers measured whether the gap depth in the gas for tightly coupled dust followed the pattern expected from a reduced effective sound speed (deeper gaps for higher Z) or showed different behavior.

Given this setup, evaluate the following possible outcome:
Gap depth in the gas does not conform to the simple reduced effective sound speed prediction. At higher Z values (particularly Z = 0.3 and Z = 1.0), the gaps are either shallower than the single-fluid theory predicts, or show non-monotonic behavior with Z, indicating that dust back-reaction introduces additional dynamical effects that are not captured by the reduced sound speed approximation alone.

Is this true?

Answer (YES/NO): NO